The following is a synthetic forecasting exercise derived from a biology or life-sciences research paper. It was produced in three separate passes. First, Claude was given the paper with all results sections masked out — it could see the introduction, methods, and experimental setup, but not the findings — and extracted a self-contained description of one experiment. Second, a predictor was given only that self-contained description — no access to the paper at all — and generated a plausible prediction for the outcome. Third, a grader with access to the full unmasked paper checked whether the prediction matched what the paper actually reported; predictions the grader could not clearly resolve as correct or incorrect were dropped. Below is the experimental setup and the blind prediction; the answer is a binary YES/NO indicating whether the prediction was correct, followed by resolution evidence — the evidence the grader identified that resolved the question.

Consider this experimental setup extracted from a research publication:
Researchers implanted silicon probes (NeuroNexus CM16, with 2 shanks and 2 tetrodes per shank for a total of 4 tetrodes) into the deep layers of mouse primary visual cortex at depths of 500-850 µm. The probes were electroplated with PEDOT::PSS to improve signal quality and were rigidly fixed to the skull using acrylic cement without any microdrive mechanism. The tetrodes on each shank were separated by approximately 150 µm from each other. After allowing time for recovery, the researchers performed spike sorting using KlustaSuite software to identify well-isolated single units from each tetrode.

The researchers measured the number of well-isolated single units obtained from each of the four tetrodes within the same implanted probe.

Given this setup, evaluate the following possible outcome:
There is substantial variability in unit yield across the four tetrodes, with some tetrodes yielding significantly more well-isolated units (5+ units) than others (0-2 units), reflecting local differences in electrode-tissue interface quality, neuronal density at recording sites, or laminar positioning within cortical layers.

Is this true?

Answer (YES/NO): YES